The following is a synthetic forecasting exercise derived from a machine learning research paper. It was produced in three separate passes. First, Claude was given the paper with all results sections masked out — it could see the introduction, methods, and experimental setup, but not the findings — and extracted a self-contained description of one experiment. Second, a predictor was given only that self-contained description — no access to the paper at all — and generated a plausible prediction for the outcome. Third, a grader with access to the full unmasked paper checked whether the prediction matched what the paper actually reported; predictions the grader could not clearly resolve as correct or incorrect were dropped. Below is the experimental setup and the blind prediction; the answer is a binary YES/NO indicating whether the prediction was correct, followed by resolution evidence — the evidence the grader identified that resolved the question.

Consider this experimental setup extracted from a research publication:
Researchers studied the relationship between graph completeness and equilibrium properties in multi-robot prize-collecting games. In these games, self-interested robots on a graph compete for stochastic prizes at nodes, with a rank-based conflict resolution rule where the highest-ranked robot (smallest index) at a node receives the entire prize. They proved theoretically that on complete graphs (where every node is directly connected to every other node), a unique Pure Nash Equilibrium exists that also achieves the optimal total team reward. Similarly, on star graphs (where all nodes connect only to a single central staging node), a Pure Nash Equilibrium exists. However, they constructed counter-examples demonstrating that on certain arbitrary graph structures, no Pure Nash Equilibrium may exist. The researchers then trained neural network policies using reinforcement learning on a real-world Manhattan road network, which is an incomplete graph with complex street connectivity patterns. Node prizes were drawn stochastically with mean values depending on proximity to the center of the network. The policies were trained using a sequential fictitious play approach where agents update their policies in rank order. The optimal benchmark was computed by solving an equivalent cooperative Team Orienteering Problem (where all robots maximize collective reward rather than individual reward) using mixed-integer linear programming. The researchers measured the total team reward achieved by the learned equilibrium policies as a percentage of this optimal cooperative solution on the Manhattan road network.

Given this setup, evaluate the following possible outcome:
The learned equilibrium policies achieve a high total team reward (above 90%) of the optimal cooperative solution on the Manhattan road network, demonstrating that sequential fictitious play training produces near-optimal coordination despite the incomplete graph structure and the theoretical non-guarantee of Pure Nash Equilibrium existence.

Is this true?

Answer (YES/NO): NO